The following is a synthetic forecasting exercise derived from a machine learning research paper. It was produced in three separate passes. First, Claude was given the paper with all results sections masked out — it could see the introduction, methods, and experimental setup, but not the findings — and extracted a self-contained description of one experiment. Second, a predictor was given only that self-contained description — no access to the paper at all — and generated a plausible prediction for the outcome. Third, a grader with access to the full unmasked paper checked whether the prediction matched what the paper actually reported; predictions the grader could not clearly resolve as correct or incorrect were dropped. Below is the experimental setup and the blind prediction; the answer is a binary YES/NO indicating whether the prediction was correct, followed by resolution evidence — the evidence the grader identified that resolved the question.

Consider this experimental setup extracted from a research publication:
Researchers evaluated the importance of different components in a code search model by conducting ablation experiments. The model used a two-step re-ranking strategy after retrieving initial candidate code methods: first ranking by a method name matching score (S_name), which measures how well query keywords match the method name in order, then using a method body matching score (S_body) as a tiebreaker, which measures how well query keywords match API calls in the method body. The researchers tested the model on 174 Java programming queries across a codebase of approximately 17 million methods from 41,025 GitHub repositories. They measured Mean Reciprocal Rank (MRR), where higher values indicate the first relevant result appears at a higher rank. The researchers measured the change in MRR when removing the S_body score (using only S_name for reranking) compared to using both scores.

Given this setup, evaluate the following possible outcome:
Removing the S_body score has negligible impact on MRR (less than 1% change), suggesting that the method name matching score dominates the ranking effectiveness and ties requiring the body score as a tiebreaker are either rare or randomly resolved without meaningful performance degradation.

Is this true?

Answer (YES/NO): NO